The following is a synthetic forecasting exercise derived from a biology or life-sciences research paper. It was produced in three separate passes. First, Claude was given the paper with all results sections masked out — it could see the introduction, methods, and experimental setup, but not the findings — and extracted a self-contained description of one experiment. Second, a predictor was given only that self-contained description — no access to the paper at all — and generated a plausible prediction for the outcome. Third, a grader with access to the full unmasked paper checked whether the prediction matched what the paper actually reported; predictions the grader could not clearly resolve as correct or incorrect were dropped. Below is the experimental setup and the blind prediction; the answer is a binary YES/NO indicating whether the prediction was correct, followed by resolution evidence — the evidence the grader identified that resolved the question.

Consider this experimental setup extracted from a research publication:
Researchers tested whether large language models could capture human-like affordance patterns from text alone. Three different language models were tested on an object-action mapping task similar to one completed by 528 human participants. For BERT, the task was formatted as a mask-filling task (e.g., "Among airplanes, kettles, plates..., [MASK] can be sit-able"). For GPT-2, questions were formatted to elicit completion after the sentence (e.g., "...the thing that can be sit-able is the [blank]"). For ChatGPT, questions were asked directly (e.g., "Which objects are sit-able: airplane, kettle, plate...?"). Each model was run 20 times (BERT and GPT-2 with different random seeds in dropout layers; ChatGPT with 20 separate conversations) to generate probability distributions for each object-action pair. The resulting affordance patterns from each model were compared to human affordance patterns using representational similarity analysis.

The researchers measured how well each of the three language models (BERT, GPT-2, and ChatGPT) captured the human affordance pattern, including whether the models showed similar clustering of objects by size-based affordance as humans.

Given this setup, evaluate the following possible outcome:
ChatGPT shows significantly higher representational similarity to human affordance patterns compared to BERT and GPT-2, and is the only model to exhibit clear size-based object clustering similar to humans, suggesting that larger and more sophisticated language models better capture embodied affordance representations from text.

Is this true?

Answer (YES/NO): YES